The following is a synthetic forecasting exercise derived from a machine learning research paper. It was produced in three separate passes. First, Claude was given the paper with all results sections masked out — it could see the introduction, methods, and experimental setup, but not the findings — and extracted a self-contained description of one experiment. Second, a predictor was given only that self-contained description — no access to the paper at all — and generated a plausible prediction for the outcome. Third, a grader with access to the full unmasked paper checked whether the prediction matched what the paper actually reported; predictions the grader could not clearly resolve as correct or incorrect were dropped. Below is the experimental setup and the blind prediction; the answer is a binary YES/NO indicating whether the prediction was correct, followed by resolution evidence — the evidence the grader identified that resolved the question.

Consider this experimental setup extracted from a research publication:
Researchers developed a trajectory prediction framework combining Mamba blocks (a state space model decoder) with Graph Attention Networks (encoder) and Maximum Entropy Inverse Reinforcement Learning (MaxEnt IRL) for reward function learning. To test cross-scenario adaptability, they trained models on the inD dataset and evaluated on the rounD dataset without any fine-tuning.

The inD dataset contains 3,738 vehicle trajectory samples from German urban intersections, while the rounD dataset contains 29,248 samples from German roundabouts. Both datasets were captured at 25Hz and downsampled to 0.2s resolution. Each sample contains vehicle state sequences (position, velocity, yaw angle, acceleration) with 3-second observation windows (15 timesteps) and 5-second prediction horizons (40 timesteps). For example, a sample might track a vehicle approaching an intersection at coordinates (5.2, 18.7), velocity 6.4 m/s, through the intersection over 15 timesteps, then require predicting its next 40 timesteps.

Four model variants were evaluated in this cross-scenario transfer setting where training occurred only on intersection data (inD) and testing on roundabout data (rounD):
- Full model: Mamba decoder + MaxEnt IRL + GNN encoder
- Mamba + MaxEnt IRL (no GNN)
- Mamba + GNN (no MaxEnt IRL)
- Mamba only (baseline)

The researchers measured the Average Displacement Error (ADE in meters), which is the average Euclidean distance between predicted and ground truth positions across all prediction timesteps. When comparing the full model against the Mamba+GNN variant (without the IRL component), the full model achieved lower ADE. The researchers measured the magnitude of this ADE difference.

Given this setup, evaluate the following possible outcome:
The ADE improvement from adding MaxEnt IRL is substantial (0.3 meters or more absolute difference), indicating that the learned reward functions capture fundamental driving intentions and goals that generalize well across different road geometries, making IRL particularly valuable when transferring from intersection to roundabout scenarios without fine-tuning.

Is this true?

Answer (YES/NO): YES